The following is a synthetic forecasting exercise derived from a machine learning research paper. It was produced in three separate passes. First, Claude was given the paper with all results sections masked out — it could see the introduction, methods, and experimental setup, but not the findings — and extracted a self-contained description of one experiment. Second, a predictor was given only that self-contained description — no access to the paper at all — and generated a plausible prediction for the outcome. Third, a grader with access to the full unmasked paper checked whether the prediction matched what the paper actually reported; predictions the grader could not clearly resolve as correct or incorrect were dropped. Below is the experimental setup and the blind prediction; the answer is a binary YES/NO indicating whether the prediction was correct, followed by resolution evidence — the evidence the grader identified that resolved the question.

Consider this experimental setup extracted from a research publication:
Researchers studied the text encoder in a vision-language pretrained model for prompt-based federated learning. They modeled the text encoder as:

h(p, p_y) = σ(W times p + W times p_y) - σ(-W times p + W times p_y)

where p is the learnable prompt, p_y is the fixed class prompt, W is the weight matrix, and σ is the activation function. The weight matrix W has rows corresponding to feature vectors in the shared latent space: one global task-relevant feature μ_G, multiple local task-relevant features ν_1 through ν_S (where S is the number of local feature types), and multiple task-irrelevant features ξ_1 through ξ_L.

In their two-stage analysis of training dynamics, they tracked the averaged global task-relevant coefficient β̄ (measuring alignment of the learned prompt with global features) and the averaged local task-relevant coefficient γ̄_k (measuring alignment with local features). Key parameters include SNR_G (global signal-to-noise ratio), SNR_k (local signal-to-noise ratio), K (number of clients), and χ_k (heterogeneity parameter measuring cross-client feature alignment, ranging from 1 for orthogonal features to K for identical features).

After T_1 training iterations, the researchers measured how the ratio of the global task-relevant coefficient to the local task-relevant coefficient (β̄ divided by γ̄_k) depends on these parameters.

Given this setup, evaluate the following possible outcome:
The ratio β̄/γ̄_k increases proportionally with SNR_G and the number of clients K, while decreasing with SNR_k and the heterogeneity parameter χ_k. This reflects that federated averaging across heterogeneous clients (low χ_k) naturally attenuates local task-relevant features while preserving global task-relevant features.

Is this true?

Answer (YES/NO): NO